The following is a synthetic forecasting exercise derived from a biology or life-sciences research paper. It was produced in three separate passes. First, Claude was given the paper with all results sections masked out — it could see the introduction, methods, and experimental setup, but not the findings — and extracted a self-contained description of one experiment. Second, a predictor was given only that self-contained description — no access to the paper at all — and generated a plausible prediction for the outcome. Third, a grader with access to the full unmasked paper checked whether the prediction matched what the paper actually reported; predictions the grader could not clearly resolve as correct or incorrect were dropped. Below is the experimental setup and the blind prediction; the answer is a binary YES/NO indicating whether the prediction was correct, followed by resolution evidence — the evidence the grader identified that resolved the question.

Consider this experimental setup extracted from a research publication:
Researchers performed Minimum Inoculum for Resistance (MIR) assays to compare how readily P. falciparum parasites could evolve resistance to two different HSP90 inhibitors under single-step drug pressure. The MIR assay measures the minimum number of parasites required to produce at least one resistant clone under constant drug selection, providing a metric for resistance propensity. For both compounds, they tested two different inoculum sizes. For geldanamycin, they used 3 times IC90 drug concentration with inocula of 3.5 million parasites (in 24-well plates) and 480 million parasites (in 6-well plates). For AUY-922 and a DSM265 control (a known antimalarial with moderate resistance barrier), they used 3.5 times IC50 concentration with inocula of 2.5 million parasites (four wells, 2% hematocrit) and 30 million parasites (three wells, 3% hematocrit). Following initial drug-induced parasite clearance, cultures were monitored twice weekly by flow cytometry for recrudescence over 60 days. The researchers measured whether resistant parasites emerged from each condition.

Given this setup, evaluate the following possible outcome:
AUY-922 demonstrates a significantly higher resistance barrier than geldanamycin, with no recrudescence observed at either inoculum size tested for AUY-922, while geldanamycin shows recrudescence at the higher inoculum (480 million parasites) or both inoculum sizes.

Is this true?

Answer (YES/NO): YES